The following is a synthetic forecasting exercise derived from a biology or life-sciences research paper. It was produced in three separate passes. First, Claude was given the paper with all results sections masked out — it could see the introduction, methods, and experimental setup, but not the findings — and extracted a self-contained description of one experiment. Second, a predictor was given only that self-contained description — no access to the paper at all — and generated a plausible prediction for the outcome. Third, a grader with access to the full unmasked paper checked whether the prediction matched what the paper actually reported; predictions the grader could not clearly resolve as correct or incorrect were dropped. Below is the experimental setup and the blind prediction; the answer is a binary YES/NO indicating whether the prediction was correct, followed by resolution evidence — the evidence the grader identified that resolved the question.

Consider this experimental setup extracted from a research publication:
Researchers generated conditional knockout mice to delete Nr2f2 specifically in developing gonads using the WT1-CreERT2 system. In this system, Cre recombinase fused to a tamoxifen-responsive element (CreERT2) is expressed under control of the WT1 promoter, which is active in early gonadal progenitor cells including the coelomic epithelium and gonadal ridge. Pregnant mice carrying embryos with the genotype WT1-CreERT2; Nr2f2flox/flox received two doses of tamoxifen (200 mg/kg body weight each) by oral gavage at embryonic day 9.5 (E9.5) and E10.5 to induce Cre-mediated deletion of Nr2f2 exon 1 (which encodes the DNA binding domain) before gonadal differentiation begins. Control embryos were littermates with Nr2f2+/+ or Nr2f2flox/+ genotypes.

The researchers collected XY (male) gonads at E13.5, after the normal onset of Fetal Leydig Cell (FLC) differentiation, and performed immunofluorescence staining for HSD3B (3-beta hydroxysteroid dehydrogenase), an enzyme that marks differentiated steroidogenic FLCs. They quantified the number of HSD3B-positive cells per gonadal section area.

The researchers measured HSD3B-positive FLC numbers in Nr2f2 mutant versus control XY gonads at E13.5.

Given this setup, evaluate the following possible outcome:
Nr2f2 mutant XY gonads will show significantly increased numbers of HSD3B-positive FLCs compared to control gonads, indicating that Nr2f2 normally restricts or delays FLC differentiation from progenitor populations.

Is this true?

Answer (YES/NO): NO